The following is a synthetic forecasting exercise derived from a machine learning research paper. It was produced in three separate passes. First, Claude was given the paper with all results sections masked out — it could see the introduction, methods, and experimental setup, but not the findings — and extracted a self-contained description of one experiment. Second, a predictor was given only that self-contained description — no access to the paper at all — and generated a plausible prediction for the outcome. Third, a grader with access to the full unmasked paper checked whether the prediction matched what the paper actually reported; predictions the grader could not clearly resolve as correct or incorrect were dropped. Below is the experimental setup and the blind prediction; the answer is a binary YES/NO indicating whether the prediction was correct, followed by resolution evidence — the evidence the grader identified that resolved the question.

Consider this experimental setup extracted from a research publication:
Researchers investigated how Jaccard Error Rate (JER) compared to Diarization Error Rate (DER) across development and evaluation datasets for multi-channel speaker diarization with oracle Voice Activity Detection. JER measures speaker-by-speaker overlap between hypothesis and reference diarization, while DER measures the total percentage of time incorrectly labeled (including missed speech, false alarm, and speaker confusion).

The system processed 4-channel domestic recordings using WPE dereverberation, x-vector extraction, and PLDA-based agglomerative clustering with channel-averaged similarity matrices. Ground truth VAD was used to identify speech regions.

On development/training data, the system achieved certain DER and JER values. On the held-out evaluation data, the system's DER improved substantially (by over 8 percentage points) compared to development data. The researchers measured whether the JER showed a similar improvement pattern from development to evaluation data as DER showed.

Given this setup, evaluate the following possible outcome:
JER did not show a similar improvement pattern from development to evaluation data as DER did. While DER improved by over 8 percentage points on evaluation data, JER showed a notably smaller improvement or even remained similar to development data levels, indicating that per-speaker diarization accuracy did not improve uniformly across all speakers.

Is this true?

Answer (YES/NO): YES